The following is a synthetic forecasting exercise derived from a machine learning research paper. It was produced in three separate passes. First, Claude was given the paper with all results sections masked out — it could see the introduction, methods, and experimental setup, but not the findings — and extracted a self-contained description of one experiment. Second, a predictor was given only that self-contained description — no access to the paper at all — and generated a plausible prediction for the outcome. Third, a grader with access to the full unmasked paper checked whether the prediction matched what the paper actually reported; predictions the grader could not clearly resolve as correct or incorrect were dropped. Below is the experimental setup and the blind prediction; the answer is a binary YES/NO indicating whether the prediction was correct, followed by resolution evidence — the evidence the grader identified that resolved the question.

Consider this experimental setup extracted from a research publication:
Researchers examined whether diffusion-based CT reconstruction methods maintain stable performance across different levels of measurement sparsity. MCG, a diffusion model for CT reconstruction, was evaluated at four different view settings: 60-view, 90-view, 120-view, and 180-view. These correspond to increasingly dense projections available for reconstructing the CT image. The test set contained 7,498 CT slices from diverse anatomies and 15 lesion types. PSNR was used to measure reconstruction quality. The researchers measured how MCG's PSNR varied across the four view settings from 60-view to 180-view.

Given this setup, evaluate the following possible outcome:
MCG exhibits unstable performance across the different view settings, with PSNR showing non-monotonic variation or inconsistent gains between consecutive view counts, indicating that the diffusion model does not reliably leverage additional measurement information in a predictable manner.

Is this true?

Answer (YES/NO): YES